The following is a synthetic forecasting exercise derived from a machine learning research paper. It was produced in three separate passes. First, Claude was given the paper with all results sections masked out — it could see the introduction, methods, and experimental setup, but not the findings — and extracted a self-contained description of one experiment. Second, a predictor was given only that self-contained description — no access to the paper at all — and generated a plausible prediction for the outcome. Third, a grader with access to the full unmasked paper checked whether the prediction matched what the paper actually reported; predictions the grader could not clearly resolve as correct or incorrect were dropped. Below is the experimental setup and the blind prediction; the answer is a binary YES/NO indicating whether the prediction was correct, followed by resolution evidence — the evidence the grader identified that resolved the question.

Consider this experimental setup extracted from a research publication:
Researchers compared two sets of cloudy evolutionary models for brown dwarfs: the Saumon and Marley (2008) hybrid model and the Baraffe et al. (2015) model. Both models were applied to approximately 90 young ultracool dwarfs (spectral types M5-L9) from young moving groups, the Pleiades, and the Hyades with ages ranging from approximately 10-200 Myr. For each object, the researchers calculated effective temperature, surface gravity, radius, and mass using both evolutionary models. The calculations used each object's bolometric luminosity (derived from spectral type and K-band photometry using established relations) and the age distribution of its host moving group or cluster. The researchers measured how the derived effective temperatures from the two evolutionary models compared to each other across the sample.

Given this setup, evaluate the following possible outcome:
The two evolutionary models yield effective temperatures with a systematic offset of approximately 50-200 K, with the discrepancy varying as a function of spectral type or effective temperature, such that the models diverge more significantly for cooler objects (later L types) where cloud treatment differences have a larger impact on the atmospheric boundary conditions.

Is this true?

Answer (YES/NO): NO